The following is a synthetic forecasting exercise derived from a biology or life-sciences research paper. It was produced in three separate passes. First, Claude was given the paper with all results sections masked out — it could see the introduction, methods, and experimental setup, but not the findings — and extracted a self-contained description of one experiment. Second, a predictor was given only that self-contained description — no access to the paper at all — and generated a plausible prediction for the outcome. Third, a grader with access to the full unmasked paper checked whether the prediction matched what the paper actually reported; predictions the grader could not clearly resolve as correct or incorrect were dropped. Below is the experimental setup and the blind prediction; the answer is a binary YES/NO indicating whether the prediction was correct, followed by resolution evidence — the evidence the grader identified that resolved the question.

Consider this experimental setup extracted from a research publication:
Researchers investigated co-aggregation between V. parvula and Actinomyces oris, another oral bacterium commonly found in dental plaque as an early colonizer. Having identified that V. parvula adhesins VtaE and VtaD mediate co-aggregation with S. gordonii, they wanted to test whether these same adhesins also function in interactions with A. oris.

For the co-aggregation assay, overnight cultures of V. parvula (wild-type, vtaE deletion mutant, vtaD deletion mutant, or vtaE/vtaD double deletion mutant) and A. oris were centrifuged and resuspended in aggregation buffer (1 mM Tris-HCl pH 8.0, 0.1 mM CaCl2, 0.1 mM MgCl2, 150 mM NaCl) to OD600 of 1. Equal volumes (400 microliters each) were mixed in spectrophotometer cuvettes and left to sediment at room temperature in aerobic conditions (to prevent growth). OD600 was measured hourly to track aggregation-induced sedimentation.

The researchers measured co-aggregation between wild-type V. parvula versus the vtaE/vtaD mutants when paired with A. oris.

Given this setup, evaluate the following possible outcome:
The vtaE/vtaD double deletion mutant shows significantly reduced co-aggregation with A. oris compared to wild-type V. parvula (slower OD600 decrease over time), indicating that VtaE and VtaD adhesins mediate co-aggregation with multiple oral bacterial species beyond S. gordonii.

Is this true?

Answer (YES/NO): NO